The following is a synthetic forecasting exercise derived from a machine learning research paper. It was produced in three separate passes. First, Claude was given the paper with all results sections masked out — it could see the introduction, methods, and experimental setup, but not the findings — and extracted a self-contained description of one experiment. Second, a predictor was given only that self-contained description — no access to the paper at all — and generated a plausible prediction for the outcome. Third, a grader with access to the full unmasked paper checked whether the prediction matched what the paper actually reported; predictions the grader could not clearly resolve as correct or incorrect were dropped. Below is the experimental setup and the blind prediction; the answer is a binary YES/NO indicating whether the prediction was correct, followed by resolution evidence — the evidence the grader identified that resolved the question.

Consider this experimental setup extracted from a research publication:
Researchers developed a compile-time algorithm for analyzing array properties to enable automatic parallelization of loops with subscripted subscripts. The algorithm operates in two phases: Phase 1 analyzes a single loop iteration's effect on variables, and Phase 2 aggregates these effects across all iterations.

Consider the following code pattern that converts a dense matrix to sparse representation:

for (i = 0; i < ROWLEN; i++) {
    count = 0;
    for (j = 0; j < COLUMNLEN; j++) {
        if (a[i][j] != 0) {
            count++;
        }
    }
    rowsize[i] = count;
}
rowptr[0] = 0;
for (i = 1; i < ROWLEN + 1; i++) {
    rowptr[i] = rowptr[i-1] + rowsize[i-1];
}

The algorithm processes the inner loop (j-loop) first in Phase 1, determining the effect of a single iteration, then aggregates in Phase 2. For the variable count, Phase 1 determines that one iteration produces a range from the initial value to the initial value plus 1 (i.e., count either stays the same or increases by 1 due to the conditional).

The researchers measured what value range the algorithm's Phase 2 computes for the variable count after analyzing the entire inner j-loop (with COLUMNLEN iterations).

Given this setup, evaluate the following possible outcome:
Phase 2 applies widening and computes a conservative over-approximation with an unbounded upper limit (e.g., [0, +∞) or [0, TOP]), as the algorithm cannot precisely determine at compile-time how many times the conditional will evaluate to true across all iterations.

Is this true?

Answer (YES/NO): NO